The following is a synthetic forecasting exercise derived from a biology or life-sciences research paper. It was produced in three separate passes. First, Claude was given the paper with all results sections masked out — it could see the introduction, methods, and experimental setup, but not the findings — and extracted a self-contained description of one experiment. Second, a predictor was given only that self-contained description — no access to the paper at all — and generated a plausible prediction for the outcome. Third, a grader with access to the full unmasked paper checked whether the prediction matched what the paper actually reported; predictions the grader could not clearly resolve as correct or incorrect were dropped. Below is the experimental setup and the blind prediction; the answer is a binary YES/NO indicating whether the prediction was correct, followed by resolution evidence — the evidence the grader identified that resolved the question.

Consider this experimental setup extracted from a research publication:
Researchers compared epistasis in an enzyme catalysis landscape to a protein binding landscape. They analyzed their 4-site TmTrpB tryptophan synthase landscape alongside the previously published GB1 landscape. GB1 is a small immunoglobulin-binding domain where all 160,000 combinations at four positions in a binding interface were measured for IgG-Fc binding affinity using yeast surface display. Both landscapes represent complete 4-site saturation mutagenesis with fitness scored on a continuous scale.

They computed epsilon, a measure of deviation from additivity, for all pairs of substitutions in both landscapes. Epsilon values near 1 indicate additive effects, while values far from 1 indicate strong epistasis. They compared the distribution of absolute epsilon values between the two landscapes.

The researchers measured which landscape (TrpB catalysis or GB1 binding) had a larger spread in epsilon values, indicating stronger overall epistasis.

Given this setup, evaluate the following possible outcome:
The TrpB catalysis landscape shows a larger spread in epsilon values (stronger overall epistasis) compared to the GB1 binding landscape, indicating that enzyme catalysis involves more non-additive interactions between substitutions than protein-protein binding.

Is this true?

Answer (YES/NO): NO